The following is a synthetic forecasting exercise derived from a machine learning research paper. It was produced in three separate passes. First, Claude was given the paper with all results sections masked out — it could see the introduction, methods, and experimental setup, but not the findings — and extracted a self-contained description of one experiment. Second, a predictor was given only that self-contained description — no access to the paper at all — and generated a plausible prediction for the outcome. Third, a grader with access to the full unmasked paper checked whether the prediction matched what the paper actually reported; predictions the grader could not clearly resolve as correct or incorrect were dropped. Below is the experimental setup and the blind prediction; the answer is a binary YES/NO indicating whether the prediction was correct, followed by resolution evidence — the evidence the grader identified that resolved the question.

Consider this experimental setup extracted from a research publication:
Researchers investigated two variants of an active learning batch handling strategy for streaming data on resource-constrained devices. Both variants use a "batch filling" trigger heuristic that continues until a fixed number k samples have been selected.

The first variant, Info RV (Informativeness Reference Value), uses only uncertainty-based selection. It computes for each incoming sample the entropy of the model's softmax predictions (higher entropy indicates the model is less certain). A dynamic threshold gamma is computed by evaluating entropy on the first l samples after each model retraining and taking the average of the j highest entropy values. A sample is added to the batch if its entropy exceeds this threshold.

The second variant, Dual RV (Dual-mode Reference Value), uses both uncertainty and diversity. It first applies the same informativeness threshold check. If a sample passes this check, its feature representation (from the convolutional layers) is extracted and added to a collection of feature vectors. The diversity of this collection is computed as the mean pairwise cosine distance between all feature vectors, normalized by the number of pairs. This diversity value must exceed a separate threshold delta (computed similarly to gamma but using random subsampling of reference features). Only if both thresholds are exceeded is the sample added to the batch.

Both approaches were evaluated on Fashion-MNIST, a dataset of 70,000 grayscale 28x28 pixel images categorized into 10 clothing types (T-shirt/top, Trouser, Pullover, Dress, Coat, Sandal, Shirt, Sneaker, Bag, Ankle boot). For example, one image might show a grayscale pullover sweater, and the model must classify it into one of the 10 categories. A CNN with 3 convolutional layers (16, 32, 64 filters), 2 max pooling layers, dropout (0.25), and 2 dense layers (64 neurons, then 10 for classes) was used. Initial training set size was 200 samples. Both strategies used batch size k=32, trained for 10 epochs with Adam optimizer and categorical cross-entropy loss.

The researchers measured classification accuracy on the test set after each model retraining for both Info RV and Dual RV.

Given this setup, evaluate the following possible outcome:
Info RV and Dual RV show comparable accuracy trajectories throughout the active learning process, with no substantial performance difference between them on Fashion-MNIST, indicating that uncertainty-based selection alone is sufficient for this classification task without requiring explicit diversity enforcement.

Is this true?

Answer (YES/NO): YES